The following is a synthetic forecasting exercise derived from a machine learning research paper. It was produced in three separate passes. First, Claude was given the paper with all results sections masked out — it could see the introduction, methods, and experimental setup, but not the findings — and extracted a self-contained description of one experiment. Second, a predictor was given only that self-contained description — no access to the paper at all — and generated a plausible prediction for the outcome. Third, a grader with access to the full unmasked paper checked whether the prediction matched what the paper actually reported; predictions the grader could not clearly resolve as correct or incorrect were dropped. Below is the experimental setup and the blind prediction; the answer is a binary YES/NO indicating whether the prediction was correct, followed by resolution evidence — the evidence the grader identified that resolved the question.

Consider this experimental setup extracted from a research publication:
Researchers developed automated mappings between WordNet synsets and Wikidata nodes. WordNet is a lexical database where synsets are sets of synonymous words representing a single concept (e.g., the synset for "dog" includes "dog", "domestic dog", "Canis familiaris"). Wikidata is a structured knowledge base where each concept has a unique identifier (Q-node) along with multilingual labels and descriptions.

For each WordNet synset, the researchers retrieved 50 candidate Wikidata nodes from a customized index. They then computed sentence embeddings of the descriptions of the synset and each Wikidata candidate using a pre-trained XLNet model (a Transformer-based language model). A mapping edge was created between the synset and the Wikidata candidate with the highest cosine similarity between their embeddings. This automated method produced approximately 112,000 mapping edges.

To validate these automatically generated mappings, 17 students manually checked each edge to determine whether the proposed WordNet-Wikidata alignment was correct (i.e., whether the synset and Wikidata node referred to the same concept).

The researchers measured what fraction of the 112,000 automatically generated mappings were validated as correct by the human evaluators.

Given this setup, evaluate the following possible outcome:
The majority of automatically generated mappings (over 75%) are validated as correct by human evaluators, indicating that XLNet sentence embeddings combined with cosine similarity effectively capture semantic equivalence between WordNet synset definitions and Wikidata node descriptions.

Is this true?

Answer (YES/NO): NO